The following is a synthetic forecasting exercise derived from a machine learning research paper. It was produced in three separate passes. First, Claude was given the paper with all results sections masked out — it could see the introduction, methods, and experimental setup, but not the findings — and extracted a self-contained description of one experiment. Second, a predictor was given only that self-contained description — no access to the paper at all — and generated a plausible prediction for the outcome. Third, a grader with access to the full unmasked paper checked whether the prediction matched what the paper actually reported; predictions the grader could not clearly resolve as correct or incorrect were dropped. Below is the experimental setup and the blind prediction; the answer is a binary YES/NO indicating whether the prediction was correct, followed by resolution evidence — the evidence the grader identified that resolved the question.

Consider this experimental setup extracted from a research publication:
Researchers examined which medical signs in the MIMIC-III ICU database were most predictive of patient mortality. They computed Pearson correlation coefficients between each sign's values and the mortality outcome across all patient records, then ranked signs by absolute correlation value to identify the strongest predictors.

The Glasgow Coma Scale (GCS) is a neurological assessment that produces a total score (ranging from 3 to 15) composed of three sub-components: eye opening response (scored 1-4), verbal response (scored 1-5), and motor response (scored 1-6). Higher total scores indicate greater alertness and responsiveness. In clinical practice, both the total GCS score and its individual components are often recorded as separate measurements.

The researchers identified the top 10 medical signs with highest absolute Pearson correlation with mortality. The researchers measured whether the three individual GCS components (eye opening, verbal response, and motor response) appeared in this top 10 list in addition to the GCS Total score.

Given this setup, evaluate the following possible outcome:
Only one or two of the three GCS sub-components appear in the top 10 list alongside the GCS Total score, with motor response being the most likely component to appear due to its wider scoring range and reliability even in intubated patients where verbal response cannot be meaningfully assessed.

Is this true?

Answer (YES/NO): NO